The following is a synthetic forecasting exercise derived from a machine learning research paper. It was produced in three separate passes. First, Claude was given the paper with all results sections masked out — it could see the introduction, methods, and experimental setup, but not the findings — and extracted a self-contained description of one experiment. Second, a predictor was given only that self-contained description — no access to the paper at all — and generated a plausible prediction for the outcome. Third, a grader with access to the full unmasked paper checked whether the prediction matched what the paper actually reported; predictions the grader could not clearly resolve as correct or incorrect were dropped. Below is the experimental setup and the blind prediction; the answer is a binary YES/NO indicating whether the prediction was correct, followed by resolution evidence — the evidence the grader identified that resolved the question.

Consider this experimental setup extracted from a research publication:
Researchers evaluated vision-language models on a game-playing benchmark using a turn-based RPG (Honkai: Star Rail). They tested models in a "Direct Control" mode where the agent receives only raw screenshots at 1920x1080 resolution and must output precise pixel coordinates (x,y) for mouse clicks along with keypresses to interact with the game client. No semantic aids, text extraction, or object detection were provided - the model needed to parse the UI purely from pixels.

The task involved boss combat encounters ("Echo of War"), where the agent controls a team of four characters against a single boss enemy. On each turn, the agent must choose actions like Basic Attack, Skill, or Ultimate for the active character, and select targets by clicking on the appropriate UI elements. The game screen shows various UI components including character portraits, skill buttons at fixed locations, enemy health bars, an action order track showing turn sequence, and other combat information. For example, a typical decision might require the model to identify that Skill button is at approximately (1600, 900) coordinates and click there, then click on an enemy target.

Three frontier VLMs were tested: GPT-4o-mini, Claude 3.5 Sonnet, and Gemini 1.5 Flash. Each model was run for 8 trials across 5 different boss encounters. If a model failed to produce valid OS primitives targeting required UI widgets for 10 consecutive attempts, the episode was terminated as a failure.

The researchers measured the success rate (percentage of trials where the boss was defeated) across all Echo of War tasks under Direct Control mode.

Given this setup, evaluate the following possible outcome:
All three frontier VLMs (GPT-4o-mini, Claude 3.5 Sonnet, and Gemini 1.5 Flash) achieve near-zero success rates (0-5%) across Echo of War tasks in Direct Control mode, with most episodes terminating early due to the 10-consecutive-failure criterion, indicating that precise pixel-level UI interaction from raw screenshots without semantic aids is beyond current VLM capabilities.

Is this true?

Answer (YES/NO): YES